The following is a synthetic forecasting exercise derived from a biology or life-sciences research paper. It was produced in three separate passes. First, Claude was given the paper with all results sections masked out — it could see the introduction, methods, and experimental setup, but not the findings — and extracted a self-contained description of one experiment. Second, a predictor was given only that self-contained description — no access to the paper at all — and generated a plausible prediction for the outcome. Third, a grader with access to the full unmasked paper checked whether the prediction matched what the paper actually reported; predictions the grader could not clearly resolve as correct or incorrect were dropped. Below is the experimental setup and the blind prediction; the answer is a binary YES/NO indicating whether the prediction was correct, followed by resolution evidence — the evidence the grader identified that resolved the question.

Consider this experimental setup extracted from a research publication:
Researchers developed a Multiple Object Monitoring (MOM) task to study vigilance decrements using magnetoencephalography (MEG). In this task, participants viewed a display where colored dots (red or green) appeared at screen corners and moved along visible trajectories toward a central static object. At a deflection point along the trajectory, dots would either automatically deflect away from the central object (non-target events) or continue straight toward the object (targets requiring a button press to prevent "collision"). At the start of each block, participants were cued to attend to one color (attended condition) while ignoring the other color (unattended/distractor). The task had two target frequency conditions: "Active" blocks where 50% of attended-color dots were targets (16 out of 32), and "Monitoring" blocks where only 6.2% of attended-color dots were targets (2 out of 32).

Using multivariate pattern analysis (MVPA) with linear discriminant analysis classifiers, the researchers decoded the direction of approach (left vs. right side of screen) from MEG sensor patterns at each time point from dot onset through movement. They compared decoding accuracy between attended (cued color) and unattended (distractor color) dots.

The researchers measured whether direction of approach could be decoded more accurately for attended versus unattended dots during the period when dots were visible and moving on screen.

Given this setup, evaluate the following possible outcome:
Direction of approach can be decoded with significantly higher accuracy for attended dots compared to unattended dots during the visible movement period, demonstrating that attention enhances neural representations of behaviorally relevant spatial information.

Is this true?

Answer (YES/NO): YES